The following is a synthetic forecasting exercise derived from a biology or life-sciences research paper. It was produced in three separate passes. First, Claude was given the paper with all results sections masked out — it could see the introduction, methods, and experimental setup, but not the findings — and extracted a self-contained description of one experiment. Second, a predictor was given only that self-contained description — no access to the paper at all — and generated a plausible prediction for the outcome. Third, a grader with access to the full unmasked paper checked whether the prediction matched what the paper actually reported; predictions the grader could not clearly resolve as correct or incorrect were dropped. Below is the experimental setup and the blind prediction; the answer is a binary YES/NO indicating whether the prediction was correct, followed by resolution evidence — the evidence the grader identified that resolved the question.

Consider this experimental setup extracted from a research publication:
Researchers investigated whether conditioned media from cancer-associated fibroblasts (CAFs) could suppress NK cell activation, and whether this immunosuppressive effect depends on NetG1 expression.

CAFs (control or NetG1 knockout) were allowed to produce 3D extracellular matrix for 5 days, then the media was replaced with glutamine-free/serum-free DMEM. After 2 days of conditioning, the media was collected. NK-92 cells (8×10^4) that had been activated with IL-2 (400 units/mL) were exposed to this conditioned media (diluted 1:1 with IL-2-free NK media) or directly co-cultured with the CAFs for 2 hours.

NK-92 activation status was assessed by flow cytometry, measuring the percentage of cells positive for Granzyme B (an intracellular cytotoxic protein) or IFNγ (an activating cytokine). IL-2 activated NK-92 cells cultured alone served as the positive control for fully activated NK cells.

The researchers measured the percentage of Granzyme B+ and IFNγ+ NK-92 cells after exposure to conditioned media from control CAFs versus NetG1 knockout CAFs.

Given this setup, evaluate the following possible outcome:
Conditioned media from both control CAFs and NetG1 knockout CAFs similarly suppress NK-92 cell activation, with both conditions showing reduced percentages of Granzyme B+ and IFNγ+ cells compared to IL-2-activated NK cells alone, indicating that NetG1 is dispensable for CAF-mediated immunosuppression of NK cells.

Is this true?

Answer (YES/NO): NO